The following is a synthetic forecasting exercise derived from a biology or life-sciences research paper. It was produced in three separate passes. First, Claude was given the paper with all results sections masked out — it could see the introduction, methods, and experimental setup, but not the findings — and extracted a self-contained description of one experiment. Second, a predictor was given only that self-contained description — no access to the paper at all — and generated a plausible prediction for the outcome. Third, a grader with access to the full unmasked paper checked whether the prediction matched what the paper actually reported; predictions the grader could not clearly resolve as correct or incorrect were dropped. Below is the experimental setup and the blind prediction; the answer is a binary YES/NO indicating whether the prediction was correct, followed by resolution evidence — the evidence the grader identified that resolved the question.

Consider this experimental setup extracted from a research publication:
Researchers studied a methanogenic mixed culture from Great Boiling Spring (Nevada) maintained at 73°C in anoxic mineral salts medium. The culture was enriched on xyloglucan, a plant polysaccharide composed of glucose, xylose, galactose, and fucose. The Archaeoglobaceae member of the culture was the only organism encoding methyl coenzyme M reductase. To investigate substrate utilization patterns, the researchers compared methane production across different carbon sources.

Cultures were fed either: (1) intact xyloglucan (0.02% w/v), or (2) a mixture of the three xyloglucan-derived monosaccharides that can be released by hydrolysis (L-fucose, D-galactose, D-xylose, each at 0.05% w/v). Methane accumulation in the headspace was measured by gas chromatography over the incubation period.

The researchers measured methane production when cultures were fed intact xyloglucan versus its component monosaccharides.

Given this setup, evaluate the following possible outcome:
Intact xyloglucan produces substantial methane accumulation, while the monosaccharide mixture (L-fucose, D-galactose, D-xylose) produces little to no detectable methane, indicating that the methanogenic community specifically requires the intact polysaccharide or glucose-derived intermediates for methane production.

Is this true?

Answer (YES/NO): NO